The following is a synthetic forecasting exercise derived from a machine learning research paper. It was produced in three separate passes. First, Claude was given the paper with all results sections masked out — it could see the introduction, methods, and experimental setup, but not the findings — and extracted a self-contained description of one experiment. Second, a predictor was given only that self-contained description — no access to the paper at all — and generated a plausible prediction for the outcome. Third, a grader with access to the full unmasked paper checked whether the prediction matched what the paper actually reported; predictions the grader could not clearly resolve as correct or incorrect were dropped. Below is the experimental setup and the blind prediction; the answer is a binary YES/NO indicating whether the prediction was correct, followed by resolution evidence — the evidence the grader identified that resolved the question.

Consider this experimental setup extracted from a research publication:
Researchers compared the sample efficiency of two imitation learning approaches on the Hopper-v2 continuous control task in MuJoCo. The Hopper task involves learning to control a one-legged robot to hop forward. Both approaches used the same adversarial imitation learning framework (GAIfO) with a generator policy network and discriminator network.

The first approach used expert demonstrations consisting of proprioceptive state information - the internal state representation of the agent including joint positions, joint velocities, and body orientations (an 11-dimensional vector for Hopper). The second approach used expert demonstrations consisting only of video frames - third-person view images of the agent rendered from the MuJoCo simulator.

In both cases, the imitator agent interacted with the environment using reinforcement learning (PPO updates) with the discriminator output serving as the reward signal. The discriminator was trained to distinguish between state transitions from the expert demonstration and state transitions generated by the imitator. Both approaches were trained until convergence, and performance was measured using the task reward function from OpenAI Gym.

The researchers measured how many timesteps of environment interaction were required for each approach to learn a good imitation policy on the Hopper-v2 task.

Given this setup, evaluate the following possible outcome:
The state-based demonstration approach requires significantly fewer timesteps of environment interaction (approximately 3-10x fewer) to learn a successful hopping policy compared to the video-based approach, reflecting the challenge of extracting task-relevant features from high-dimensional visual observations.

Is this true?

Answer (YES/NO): YES